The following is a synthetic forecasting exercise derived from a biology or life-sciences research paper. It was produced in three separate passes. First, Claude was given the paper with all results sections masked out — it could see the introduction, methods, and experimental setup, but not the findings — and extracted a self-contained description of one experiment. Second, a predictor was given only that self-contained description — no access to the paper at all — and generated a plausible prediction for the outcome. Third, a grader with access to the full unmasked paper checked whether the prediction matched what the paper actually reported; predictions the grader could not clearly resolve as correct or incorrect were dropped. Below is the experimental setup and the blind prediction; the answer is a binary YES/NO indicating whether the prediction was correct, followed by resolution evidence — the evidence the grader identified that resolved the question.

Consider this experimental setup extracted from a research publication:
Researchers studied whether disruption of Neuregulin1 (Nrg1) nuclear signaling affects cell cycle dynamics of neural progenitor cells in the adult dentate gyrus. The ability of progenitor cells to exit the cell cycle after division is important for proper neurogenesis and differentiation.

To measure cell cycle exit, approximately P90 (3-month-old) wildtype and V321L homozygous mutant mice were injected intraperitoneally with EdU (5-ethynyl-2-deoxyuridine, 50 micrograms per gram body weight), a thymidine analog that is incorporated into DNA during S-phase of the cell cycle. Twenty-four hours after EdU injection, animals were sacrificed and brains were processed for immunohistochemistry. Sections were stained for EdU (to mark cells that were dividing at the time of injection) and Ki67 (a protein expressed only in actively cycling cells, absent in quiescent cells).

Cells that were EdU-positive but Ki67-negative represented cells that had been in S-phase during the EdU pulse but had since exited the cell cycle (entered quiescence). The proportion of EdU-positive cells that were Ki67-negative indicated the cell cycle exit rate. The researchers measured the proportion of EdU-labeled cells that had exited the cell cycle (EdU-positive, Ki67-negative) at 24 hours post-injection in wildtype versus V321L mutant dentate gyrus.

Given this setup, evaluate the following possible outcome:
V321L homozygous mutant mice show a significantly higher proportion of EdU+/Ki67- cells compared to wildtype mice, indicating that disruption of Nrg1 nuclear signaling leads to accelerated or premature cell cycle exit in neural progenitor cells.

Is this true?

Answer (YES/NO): YES